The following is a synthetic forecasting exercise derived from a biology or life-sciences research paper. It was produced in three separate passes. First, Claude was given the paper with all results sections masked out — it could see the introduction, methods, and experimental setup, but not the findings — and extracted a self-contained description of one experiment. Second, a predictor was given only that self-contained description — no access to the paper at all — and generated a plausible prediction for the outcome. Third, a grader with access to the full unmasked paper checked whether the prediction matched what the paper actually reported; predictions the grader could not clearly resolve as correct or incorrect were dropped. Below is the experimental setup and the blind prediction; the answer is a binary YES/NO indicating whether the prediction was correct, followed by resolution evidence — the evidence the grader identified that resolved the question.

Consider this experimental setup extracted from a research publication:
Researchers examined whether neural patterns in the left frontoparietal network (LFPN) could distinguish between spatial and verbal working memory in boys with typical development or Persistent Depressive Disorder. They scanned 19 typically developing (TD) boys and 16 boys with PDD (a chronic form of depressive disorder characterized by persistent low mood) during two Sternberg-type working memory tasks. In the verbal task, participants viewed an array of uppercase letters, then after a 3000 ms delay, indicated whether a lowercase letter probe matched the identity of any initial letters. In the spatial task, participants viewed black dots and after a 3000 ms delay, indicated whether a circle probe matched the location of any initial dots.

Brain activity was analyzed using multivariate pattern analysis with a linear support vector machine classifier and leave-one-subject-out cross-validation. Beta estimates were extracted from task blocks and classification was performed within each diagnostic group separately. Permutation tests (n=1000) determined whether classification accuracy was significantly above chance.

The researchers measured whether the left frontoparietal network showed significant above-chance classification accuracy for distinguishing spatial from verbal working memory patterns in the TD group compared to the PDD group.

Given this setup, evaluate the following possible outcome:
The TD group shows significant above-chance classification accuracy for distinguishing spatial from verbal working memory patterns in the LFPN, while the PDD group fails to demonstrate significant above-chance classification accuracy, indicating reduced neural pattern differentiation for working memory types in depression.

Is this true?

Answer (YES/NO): YES